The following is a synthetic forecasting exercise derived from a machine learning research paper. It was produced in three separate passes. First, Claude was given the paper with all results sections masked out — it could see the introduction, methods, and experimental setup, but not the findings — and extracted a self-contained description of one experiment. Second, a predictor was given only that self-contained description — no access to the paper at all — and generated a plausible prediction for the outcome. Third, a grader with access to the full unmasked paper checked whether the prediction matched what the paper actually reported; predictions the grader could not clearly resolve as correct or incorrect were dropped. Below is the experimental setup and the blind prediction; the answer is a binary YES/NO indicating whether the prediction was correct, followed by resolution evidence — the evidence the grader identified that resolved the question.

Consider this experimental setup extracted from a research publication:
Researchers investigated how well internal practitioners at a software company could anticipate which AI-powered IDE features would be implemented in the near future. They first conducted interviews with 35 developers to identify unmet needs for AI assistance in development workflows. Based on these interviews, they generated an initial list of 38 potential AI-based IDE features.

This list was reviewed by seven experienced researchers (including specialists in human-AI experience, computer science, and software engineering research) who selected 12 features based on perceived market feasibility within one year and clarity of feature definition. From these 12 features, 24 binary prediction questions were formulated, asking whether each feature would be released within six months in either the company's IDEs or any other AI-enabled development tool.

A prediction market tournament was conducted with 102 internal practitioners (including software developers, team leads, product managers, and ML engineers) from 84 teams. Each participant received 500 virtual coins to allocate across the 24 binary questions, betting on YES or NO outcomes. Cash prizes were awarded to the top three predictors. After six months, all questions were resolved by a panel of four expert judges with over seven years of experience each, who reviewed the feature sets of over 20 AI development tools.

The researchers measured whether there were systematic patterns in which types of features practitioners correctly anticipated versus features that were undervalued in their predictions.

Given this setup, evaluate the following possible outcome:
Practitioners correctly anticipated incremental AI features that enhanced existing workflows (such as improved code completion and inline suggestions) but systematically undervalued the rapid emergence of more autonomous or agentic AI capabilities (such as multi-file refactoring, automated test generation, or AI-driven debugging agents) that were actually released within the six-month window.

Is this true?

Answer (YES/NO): NO